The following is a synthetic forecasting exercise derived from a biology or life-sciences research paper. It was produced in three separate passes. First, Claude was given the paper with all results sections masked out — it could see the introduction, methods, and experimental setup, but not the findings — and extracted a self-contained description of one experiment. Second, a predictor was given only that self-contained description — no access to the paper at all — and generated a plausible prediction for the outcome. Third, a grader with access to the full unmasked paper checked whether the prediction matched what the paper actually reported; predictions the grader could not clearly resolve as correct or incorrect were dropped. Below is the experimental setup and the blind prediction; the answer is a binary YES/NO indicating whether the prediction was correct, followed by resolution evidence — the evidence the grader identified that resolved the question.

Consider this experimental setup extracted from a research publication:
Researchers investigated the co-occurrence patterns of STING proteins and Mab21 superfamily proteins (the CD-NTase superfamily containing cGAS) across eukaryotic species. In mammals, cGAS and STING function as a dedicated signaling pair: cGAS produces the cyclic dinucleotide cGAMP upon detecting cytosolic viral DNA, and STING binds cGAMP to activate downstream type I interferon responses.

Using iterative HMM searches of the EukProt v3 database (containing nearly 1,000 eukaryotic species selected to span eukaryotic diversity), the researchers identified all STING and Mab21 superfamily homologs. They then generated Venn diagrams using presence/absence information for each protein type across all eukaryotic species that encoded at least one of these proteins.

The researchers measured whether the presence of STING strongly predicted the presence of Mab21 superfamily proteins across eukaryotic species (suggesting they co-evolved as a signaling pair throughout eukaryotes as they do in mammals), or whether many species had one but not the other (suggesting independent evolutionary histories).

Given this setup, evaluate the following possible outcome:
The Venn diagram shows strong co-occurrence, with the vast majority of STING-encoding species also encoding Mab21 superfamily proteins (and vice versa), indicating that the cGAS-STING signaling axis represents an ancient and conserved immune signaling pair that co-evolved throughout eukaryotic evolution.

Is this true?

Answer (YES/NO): NO